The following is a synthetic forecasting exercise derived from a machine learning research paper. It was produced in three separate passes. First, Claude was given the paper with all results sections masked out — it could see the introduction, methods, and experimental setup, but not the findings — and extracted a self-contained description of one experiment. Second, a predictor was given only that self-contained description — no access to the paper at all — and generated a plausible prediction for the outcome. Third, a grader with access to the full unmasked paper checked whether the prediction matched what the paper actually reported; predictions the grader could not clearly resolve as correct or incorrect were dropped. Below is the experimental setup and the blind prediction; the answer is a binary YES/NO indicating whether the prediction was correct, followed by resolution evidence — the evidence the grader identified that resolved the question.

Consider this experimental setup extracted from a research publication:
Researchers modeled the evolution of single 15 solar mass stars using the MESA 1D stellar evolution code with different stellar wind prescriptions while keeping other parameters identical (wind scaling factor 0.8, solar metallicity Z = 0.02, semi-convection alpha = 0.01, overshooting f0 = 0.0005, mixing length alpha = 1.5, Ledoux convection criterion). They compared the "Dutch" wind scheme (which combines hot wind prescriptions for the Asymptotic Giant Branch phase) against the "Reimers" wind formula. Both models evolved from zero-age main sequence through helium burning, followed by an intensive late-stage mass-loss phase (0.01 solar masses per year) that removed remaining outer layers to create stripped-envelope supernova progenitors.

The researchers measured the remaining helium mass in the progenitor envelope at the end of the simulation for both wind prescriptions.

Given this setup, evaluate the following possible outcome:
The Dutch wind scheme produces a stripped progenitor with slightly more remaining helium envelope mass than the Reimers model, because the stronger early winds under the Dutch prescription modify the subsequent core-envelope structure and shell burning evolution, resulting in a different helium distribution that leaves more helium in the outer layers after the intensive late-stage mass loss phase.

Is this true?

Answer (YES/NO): NO